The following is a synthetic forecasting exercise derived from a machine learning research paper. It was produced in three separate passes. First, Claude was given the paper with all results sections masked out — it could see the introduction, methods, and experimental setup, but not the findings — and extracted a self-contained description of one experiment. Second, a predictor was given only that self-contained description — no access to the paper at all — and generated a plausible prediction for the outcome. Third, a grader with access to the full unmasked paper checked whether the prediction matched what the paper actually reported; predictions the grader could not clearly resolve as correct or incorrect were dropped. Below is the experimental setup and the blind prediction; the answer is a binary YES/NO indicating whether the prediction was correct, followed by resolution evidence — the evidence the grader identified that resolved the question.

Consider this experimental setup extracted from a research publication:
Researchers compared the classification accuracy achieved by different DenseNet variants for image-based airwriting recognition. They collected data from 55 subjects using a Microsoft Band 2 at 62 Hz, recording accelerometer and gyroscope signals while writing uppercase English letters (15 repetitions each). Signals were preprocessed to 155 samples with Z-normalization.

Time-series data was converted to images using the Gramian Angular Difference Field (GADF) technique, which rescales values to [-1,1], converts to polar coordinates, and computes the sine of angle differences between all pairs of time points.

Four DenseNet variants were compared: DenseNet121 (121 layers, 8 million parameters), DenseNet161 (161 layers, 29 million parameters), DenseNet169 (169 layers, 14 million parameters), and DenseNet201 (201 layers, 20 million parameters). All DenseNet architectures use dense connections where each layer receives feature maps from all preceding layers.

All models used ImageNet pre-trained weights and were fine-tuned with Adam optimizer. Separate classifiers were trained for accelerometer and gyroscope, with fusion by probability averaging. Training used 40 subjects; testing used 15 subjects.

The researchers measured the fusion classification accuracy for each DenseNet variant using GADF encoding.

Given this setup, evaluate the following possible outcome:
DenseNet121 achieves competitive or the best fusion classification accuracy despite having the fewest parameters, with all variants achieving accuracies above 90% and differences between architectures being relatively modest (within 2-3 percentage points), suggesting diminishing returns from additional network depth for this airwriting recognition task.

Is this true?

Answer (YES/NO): NO